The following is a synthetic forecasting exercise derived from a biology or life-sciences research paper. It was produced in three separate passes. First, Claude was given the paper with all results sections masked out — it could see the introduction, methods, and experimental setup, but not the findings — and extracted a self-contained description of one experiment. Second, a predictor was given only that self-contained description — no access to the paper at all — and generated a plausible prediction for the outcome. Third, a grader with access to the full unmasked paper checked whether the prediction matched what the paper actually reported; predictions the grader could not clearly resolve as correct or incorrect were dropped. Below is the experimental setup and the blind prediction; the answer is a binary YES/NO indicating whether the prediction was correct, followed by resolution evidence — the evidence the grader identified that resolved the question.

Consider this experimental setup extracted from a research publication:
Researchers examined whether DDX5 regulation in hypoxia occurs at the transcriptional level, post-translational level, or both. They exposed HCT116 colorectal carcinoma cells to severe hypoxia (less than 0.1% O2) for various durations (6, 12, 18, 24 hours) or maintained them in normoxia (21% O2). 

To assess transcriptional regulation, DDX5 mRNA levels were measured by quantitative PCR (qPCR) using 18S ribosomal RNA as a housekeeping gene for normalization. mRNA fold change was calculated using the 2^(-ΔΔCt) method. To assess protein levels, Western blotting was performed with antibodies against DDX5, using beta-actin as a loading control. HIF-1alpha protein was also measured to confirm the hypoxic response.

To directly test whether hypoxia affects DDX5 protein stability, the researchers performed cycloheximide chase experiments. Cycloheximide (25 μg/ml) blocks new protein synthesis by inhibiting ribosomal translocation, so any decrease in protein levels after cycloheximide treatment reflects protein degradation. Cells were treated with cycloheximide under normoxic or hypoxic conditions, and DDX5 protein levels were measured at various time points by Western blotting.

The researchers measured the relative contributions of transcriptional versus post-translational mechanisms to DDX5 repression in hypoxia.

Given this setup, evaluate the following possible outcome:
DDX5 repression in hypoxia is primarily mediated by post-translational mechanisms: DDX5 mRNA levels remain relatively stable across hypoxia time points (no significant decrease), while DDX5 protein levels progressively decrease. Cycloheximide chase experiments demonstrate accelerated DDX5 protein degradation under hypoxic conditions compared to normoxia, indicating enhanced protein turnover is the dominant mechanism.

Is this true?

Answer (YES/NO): NO